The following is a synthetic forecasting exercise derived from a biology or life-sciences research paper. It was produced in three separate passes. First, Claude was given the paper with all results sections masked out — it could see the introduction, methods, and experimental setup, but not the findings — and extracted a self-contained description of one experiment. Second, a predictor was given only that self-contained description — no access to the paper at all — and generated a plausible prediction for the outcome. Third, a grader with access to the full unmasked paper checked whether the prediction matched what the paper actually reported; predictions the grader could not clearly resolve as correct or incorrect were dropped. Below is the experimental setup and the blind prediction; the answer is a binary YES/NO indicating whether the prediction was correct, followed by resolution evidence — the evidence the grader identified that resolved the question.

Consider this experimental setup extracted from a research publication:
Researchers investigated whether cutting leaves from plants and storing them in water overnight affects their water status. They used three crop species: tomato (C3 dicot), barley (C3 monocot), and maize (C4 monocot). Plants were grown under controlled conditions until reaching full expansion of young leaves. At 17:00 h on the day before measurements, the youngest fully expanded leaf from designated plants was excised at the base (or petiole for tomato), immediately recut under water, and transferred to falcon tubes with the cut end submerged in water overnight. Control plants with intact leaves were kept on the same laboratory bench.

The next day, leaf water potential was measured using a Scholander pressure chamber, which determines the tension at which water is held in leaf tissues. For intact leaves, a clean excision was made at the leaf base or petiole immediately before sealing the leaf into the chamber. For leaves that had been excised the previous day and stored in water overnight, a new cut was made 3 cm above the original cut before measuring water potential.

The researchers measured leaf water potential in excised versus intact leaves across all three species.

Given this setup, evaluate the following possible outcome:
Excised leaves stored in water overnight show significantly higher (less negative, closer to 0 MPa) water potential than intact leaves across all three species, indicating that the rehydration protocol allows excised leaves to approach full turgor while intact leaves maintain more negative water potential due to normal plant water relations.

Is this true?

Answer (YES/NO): NO